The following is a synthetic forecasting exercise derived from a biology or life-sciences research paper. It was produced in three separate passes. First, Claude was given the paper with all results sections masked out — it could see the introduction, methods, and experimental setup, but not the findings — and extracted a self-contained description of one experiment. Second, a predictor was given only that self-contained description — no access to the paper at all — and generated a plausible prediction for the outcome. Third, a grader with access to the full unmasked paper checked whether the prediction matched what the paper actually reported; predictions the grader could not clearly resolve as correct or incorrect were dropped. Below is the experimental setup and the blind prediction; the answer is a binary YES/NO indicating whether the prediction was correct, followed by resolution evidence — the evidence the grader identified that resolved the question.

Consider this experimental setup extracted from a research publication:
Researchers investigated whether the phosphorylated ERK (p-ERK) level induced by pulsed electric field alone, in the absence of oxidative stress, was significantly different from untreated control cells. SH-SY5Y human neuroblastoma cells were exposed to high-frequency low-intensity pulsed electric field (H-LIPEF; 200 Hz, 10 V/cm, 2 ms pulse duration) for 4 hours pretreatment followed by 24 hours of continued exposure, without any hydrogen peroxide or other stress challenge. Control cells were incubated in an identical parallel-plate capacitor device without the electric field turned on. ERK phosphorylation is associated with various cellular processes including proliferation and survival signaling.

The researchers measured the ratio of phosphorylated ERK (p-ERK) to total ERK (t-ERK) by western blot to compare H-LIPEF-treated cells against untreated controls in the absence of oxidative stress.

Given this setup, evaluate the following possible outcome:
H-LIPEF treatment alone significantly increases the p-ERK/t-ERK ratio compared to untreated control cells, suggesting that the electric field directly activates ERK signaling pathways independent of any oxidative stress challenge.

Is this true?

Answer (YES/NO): NO